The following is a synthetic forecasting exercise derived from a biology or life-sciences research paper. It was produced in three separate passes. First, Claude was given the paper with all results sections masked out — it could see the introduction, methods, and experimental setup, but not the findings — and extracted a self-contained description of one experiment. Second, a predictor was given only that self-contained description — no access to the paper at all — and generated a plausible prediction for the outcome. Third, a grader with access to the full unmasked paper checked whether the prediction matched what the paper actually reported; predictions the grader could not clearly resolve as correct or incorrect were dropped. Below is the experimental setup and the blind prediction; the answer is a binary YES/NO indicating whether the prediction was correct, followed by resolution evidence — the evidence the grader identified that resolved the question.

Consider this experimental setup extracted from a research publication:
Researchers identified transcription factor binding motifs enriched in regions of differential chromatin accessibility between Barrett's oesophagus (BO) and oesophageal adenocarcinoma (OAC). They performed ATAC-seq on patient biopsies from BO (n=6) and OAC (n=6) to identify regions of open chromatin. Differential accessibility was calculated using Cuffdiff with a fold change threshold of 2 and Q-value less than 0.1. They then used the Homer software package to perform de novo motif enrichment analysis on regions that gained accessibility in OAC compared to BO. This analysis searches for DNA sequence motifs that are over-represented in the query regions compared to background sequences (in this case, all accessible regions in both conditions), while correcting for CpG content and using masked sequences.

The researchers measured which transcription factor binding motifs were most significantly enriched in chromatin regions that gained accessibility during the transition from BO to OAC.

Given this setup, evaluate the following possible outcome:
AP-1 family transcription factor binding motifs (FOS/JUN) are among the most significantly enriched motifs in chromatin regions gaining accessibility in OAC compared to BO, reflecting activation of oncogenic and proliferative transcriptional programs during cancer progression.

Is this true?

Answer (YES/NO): YES